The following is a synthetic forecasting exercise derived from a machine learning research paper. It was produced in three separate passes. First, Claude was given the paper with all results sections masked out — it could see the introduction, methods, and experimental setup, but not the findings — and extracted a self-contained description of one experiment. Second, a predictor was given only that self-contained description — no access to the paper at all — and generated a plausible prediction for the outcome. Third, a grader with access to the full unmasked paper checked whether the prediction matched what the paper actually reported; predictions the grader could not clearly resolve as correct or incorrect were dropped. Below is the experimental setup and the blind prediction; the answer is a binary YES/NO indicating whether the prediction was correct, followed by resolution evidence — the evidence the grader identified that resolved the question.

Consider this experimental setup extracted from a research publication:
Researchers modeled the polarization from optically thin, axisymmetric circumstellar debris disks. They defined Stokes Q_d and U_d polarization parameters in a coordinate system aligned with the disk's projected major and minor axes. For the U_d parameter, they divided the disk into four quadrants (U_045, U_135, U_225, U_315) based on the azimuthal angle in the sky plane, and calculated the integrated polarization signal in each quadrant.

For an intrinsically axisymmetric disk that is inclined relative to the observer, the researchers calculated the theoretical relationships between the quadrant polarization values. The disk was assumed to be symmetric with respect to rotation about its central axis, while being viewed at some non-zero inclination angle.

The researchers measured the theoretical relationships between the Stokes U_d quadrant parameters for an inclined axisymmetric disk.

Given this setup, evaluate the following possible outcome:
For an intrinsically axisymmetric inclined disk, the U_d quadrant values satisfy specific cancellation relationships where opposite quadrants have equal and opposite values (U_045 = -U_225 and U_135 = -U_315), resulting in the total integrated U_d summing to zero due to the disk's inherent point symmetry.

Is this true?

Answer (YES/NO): NO